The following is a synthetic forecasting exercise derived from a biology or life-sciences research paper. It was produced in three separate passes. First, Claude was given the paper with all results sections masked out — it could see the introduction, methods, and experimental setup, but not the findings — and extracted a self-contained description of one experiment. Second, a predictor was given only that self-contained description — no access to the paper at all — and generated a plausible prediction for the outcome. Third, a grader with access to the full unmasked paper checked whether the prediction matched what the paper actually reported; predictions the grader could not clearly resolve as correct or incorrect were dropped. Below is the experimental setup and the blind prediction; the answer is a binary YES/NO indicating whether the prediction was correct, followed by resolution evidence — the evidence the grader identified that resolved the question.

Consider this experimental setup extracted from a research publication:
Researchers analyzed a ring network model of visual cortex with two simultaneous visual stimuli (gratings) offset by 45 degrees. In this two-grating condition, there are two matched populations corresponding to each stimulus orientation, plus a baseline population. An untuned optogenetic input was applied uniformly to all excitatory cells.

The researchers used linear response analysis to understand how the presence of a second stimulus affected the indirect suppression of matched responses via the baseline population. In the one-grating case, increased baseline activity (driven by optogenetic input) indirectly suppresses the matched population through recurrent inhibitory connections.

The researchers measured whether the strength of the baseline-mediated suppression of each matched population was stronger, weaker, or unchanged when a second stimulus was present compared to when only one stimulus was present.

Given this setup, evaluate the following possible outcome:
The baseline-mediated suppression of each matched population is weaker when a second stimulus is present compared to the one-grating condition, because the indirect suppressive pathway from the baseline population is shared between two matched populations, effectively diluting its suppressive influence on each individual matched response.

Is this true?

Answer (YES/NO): YES